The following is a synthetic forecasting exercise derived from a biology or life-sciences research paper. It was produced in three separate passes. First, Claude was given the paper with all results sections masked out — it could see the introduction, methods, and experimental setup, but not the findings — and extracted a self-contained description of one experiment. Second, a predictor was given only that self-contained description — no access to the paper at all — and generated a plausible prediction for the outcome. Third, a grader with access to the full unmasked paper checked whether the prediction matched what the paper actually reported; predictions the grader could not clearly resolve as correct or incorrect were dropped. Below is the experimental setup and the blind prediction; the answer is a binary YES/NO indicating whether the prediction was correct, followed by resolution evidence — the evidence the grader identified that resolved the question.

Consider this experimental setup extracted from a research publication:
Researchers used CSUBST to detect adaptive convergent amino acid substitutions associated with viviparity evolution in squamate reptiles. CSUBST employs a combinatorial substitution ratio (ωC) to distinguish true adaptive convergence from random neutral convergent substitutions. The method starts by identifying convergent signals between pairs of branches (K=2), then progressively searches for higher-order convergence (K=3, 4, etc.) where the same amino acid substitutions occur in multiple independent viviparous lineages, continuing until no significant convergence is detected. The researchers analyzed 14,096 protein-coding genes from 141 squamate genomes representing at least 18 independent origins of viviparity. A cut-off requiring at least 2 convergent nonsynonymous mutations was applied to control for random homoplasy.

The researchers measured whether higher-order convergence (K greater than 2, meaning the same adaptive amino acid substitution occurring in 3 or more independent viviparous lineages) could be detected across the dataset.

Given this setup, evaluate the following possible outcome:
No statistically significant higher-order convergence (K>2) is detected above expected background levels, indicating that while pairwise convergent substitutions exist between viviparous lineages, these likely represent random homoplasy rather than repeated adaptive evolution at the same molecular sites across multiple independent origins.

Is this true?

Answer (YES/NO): NO